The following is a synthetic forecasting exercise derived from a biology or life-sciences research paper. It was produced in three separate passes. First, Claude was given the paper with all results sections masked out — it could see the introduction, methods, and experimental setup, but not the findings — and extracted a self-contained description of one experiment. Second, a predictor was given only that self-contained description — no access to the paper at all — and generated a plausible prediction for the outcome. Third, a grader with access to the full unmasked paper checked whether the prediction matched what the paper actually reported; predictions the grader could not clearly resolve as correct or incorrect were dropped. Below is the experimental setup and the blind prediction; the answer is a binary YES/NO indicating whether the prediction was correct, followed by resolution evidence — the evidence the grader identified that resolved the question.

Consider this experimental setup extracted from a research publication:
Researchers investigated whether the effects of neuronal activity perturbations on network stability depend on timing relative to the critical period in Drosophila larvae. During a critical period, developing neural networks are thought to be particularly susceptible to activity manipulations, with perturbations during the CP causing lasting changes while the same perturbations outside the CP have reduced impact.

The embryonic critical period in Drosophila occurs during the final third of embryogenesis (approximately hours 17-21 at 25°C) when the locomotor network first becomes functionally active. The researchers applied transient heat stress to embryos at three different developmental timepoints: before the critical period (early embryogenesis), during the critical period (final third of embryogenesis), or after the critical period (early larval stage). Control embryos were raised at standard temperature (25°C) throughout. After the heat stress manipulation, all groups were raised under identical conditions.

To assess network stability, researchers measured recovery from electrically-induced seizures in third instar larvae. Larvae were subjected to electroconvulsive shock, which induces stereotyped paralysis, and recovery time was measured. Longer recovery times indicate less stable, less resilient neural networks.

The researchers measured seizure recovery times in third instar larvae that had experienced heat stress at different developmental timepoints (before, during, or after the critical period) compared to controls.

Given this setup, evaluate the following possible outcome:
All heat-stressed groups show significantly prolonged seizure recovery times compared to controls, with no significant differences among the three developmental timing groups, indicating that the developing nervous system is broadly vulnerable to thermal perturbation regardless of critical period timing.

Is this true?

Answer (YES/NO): NO